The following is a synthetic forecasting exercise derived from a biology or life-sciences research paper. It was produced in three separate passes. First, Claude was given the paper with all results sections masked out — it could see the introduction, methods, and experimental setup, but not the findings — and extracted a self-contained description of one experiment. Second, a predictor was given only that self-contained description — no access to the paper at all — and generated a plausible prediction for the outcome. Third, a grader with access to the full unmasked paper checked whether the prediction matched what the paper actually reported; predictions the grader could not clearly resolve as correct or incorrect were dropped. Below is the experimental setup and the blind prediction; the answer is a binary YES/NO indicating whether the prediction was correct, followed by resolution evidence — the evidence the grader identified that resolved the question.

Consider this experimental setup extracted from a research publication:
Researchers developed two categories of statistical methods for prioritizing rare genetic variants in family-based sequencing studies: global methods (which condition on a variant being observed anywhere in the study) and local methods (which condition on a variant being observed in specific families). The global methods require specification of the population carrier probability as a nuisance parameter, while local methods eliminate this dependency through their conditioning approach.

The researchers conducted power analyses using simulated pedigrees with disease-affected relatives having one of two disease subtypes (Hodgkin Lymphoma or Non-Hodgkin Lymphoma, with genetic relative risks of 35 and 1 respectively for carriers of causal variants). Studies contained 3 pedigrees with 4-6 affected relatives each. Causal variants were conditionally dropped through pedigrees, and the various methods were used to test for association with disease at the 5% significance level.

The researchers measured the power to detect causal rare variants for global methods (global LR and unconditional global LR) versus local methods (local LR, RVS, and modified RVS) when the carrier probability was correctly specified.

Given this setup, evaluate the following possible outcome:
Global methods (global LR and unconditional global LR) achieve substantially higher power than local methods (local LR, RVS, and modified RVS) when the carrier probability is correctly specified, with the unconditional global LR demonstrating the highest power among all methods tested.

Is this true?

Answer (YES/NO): NO